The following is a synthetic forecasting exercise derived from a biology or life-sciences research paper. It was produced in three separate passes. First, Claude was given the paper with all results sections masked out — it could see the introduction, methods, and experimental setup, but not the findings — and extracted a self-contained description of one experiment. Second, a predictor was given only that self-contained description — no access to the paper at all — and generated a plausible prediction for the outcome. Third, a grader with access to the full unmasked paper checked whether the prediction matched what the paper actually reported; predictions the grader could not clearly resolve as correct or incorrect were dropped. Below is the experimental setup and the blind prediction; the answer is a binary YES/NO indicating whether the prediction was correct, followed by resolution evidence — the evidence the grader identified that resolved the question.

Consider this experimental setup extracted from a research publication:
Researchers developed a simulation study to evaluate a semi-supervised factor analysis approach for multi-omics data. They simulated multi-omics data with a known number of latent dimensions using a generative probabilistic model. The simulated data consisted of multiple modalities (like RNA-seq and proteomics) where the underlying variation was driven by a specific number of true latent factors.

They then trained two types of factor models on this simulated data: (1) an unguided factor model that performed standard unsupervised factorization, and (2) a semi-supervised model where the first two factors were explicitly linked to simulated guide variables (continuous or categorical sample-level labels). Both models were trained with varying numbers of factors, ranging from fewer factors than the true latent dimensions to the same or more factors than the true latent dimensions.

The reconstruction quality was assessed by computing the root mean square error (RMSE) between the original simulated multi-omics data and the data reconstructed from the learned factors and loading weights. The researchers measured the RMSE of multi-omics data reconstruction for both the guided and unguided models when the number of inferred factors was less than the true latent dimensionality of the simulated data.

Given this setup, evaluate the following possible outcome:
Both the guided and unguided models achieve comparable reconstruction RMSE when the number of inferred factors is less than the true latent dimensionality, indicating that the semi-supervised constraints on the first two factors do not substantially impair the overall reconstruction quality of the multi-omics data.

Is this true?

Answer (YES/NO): NO